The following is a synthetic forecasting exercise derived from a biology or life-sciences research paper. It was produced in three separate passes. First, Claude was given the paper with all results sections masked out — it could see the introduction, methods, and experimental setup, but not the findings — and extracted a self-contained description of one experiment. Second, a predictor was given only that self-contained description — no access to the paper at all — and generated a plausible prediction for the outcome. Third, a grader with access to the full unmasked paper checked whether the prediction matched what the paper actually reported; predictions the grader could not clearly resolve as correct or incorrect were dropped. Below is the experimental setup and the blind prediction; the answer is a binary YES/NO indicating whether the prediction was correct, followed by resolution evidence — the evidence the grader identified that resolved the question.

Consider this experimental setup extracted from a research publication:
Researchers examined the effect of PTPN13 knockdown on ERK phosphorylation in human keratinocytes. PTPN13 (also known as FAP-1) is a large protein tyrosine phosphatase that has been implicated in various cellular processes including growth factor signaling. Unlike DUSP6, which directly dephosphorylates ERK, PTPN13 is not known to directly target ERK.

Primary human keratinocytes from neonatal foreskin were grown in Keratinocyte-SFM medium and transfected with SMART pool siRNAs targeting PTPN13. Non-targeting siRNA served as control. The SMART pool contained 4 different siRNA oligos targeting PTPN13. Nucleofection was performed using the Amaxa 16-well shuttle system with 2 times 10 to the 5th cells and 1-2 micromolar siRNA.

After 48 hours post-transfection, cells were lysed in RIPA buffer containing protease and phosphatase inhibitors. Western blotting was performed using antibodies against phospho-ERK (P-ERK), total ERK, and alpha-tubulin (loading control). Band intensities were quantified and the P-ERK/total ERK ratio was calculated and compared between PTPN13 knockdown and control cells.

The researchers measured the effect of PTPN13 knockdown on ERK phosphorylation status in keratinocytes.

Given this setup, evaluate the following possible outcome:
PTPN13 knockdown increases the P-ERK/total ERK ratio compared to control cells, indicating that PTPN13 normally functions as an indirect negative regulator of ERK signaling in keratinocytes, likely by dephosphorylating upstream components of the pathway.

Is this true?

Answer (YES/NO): YES